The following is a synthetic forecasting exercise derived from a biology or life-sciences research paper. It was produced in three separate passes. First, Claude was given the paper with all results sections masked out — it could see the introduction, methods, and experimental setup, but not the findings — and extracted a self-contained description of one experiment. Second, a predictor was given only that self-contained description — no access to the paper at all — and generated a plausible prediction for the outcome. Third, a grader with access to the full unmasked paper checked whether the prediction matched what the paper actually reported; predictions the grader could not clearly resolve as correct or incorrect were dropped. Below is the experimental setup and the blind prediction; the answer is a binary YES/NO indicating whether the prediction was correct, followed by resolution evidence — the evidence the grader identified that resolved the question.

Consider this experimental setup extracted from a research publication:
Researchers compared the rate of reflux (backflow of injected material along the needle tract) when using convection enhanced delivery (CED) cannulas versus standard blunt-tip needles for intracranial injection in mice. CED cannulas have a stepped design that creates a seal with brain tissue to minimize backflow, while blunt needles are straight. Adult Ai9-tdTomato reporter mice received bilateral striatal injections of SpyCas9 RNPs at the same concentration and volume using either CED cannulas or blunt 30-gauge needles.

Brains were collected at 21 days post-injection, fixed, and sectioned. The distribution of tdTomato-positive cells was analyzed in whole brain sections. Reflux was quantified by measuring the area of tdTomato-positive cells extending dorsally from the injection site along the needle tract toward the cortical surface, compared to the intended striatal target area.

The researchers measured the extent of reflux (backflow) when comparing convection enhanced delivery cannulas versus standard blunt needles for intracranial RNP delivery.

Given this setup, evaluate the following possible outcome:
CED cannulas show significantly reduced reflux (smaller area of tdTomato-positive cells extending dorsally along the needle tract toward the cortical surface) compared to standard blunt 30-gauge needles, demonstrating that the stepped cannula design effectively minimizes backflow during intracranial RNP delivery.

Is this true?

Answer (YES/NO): YES